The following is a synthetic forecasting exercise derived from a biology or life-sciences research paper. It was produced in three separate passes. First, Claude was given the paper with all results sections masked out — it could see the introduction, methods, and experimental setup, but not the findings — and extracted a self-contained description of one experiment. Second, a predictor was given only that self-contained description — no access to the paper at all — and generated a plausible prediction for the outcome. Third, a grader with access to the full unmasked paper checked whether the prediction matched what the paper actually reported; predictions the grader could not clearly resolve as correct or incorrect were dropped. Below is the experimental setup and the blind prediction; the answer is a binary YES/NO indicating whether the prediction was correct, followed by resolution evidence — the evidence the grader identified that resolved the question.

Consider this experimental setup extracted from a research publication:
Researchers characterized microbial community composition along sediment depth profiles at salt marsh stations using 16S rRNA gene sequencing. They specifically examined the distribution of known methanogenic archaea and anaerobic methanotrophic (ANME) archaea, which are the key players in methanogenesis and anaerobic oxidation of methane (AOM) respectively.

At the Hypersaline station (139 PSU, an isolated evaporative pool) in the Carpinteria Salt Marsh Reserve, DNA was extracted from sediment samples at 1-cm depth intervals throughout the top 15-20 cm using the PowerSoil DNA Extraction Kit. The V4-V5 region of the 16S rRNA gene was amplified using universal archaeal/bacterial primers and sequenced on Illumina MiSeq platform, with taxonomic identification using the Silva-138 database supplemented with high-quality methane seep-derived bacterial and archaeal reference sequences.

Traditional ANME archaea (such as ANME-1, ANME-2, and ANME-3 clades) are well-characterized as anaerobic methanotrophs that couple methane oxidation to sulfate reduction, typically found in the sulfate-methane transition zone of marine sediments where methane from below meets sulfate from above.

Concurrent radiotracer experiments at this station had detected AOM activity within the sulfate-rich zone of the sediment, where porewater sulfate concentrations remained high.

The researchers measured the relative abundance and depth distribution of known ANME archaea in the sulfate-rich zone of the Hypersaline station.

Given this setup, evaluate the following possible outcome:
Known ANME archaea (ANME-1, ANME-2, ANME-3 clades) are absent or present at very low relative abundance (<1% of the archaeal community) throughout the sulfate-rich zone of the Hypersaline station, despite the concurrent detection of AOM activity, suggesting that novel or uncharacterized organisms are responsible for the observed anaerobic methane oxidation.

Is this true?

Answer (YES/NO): NO